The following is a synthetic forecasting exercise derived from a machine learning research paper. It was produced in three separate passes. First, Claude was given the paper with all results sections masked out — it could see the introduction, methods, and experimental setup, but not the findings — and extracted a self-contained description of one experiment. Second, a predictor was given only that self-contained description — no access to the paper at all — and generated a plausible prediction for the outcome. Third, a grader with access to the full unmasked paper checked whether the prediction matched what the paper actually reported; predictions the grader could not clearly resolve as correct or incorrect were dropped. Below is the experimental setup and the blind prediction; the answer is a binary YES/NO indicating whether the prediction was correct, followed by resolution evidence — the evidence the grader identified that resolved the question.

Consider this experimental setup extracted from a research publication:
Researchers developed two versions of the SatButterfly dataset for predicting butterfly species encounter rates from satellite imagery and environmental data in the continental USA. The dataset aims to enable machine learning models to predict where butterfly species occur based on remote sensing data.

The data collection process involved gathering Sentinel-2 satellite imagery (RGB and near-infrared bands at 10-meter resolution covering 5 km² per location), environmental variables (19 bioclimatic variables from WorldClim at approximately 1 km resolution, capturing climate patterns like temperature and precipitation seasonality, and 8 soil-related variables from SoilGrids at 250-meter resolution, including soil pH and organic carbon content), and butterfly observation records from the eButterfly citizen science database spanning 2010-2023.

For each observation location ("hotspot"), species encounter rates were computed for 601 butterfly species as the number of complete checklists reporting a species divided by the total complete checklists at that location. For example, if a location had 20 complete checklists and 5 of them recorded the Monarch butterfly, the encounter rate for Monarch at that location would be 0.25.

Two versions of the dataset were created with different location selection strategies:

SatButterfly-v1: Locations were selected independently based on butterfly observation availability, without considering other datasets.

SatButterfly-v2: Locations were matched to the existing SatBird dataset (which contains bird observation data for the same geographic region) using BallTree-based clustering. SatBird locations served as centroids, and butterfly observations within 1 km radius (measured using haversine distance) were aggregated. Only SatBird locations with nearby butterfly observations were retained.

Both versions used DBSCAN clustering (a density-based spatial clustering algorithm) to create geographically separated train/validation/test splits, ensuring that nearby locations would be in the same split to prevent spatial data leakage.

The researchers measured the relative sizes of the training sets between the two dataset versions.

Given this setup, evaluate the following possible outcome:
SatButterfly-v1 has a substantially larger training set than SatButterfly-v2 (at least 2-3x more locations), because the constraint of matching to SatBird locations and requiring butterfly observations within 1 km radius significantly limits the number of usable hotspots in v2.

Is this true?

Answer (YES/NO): NO